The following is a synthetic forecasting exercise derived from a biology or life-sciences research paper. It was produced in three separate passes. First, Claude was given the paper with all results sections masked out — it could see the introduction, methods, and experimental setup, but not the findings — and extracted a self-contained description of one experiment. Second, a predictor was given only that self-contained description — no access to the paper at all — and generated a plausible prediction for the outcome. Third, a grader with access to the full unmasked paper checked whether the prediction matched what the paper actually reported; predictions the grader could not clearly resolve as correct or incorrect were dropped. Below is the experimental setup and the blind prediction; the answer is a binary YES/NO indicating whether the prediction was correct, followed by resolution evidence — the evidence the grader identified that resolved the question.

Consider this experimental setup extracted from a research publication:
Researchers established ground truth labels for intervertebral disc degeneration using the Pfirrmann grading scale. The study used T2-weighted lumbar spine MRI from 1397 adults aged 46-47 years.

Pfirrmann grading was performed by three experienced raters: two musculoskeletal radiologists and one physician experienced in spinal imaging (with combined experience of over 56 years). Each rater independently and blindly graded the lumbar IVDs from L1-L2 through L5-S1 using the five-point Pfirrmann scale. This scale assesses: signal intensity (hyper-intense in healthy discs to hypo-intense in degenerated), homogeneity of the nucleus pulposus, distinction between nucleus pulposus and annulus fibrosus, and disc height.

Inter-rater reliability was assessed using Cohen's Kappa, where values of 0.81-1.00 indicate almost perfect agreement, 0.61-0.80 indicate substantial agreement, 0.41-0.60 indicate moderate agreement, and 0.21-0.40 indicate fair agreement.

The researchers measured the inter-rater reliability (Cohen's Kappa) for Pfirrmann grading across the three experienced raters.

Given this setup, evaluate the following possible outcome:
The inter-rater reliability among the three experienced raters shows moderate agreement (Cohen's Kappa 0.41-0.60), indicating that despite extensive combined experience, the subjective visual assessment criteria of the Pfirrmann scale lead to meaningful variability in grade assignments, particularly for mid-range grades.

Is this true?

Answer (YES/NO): NO